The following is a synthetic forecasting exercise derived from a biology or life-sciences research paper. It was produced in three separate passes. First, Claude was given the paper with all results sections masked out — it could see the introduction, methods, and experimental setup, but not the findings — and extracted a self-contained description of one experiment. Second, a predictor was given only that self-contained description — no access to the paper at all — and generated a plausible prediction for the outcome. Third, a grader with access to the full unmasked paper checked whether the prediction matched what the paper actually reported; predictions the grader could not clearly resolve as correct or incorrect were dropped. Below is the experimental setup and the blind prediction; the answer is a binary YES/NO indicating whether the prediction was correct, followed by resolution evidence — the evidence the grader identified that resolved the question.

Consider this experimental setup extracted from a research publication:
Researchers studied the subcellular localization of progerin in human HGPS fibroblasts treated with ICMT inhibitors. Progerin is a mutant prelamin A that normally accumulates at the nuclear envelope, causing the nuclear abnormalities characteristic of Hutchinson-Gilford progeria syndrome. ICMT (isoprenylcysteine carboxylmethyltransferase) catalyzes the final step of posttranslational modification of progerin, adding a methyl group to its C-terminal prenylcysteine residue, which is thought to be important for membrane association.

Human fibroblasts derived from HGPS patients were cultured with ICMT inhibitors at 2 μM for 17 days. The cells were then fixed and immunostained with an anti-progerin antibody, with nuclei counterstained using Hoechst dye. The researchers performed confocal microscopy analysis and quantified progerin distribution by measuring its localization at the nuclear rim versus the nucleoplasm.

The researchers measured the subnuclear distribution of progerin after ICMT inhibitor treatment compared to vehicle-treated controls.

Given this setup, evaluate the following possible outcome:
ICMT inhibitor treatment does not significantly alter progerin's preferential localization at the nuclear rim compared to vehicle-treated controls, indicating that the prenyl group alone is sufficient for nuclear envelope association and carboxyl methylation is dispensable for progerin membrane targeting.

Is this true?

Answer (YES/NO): NO